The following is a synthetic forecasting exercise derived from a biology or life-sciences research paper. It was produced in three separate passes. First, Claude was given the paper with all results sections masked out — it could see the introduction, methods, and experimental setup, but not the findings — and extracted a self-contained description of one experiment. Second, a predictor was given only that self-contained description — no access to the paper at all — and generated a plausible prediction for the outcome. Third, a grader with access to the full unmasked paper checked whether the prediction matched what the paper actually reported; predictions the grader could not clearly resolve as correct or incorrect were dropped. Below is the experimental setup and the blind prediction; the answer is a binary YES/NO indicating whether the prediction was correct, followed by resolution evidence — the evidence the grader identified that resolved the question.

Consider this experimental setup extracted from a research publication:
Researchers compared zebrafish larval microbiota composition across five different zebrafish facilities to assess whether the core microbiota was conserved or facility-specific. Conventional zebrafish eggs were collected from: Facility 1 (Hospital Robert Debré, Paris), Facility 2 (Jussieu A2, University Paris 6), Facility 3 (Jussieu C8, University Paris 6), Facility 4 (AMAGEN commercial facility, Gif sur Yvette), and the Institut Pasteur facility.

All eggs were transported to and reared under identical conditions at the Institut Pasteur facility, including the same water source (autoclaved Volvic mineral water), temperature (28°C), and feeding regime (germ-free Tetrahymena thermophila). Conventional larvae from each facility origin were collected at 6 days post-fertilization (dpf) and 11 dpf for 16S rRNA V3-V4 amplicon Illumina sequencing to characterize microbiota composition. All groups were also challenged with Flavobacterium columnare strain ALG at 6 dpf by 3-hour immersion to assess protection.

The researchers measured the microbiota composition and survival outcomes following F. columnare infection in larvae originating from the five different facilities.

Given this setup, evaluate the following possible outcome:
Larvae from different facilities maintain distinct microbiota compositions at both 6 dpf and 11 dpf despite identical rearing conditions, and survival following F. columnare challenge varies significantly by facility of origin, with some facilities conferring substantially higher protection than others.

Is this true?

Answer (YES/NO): NO